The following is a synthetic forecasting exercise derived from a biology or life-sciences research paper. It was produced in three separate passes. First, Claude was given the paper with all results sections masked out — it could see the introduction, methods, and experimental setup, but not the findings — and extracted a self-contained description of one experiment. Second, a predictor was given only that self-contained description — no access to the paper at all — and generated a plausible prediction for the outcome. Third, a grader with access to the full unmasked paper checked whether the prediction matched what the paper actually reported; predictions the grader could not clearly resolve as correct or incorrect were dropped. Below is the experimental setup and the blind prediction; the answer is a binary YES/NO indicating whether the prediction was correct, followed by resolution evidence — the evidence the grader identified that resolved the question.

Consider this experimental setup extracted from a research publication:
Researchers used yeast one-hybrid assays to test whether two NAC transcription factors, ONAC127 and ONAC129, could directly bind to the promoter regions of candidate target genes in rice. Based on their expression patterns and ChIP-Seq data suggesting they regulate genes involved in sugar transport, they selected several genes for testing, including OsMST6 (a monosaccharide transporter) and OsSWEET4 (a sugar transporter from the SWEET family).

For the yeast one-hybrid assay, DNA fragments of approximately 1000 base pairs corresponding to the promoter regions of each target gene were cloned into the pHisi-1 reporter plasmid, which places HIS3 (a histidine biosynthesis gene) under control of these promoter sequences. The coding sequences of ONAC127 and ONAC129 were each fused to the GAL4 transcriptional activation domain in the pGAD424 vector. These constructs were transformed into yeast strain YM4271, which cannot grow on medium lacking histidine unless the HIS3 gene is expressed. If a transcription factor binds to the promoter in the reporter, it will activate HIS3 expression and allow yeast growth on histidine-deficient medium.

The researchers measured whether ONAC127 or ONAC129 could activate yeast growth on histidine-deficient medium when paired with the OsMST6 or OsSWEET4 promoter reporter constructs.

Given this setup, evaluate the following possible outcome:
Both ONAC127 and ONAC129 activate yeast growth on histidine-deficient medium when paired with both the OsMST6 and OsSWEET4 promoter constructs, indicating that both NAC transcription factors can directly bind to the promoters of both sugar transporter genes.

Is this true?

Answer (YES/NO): YES